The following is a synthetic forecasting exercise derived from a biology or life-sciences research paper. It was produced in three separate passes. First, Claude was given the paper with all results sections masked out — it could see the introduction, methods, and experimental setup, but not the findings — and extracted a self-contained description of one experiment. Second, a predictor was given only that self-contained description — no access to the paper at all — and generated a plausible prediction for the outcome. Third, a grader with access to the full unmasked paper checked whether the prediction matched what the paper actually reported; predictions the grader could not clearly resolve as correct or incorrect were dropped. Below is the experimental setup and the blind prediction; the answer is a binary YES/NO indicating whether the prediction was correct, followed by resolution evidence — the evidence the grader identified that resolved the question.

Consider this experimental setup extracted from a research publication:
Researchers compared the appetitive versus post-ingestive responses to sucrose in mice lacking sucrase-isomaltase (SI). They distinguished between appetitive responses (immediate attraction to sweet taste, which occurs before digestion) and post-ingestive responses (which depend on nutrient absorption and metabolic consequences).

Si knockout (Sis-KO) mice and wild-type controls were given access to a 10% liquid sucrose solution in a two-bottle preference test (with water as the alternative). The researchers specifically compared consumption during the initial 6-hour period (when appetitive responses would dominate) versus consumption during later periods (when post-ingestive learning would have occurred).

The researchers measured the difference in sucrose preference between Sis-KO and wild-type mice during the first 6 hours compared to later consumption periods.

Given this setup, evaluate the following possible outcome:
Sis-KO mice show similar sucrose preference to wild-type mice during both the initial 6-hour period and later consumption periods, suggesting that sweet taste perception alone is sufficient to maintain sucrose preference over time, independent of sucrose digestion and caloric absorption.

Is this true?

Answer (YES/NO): NO